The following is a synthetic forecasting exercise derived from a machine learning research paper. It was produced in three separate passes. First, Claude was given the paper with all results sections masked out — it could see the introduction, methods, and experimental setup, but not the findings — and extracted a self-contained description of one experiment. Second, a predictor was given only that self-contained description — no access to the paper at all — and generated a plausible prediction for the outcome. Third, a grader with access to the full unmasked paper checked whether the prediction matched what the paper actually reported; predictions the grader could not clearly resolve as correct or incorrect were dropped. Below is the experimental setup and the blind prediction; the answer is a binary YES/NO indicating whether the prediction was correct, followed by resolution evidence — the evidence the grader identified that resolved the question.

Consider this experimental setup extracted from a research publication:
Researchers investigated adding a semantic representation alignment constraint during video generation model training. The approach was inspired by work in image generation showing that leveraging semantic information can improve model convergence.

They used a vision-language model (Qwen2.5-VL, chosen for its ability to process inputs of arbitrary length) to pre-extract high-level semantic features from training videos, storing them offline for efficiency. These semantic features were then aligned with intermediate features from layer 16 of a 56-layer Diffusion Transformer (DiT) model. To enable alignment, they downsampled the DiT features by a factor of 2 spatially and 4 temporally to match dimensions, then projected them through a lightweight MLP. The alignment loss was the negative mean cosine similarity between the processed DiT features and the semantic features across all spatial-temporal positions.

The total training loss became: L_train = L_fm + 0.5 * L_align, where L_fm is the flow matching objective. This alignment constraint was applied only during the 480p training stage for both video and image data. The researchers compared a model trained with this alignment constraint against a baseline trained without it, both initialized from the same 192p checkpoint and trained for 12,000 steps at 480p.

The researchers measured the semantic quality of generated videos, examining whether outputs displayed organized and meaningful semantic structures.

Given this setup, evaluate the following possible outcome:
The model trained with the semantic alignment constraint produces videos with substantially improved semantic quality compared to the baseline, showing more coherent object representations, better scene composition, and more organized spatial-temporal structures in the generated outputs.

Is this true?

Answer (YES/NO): YES